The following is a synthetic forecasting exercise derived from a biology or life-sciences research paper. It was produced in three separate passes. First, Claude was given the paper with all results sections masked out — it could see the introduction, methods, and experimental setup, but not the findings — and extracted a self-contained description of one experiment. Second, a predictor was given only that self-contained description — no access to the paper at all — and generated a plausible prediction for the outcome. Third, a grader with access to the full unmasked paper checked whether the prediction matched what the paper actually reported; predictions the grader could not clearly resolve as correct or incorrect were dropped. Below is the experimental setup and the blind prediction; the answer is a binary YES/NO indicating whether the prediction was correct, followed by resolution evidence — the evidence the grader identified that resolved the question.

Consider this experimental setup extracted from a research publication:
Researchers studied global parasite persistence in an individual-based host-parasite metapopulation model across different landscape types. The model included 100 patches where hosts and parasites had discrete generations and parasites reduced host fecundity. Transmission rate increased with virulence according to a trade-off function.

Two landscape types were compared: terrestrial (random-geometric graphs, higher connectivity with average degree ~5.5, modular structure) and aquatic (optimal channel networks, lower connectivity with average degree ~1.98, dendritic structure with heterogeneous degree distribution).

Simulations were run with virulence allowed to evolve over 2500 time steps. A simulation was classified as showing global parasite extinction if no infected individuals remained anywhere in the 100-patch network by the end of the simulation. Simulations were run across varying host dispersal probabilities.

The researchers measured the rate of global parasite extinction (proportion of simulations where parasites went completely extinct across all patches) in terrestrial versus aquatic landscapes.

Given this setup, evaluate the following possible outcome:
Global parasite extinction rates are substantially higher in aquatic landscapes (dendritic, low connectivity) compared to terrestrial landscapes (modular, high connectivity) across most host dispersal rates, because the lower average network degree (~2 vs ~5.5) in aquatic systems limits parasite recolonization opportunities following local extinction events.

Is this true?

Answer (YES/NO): NO